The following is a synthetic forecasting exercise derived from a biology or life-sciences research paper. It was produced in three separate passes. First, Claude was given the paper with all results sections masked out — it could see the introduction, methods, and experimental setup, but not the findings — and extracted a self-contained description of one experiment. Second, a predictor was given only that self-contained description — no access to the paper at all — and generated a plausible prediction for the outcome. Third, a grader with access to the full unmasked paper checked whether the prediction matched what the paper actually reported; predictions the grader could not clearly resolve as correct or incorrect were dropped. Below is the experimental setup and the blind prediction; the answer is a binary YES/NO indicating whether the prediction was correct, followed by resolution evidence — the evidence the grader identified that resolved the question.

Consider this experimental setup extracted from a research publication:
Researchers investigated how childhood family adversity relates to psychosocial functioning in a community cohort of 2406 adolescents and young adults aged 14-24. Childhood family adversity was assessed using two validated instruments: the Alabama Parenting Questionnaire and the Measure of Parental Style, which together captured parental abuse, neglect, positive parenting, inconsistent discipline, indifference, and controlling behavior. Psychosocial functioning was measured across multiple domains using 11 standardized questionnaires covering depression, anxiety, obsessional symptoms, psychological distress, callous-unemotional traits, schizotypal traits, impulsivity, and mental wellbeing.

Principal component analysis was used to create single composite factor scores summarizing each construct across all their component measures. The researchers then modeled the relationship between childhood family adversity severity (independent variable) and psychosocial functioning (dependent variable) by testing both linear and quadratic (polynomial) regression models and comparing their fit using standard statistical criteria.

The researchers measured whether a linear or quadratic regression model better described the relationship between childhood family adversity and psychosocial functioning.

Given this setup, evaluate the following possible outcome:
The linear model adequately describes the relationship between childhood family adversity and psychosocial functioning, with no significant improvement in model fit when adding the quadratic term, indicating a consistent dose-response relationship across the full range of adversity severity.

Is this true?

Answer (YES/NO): NO